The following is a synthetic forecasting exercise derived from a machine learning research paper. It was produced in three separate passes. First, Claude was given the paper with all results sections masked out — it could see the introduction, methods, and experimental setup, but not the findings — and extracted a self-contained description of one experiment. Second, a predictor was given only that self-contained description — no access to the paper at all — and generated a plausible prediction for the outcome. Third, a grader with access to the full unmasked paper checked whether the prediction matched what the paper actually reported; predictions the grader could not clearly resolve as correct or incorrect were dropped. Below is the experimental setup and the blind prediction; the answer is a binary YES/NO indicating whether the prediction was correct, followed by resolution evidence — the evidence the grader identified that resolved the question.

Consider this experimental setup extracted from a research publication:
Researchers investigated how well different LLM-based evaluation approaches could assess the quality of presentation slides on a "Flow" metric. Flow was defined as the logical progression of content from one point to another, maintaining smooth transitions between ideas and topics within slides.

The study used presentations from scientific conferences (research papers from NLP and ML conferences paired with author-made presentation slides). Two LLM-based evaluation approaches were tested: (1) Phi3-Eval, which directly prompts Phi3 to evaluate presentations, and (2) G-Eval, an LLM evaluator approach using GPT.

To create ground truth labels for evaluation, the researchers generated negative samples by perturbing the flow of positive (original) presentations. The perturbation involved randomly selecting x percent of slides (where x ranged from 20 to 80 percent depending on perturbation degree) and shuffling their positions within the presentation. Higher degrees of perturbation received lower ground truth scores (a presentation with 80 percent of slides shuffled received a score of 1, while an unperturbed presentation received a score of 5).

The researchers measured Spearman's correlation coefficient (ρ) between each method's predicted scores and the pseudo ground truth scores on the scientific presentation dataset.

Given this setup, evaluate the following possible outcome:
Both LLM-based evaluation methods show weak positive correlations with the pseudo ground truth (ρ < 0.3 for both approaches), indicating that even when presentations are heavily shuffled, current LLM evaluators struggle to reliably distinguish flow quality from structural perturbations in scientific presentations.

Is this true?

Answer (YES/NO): YES